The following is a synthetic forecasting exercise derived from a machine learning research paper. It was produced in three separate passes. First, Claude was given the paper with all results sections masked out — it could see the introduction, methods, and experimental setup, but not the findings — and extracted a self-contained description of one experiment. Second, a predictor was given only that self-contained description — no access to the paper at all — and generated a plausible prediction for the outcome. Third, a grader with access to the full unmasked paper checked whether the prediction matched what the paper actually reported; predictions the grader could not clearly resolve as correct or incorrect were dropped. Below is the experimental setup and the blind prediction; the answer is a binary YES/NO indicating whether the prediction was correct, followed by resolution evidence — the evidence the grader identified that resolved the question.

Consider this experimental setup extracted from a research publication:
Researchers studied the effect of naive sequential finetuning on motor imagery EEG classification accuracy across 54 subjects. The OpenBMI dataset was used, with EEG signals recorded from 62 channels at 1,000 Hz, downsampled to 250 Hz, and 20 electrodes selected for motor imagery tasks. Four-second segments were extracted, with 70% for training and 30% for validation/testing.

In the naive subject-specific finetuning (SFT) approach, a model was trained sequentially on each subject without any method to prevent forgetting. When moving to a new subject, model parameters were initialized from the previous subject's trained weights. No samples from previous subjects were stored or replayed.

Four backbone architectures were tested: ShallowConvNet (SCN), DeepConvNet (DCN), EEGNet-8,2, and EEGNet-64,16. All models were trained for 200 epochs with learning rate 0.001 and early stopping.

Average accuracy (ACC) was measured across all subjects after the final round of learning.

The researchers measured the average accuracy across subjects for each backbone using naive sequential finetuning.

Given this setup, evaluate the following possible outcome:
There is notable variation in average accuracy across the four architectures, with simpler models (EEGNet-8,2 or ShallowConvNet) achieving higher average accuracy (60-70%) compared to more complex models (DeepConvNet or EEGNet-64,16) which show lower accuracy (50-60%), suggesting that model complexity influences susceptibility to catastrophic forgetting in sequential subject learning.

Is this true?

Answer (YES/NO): NO